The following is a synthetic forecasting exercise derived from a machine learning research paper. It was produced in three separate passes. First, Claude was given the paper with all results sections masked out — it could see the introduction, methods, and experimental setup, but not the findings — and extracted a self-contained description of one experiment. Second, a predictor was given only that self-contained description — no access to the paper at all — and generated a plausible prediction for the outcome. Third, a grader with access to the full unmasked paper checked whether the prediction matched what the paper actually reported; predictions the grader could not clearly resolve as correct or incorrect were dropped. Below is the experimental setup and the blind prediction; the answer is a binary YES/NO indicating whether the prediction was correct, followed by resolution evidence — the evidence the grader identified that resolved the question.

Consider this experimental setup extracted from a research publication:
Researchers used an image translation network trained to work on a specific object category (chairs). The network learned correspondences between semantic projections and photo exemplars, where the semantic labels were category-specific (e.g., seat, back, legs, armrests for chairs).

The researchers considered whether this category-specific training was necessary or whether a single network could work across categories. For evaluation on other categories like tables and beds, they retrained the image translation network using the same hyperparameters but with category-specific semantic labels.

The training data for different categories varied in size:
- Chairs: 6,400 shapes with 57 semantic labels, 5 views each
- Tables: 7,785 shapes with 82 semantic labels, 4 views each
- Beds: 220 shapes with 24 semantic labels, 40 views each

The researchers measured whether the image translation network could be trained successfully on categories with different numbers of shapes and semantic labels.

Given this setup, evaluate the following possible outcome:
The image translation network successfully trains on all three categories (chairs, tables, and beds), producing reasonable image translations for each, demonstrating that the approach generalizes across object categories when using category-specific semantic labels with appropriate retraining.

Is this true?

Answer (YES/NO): YES